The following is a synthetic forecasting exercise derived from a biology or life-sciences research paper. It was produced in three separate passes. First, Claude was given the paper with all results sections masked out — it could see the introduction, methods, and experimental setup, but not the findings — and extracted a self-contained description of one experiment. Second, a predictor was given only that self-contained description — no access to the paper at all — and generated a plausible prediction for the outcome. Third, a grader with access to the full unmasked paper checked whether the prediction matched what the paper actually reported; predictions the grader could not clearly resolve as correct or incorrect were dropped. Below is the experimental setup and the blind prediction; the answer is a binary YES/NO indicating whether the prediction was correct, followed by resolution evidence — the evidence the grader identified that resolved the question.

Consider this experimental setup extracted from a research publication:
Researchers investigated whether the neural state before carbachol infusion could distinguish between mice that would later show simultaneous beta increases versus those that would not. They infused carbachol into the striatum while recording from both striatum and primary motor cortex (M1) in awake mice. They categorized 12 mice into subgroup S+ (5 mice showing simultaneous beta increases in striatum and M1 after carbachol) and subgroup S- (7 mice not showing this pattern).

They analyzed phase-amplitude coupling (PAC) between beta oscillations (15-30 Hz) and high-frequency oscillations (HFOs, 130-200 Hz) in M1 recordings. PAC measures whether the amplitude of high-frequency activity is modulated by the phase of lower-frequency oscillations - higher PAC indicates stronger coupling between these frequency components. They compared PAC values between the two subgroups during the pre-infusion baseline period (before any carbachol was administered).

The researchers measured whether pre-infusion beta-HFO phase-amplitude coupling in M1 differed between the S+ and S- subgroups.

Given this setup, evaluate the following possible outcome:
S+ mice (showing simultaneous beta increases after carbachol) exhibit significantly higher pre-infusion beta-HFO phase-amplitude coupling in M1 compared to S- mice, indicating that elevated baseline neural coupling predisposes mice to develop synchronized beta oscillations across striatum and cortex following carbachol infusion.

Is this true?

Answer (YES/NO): NO